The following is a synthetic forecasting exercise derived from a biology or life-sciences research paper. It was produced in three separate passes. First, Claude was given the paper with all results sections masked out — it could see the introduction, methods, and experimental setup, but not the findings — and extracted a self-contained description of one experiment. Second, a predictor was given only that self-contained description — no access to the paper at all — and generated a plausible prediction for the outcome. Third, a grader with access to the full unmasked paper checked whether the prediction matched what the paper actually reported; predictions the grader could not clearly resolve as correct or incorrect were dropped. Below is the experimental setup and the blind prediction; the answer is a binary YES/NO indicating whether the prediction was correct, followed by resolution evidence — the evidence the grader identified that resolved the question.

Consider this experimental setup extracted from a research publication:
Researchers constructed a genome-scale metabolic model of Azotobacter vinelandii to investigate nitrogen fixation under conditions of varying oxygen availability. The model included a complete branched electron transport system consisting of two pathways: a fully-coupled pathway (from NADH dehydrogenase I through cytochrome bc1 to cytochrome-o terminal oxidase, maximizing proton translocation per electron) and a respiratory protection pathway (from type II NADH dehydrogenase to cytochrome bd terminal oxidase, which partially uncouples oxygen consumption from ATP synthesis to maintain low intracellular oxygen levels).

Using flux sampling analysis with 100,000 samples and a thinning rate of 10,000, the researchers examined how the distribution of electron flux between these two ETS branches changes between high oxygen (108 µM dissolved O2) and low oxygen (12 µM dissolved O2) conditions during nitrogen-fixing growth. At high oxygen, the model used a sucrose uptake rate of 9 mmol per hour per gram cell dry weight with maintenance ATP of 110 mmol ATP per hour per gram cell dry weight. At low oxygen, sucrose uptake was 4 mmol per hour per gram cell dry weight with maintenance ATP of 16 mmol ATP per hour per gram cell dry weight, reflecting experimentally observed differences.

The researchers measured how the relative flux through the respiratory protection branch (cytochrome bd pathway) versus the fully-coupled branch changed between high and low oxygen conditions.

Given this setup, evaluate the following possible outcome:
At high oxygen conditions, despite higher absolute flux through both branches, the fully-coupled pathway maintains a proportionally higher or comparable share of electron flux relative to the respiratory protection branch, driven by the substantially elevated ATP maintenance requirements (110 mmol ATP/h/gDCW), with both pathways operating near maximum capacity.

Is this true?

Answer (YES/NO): NO